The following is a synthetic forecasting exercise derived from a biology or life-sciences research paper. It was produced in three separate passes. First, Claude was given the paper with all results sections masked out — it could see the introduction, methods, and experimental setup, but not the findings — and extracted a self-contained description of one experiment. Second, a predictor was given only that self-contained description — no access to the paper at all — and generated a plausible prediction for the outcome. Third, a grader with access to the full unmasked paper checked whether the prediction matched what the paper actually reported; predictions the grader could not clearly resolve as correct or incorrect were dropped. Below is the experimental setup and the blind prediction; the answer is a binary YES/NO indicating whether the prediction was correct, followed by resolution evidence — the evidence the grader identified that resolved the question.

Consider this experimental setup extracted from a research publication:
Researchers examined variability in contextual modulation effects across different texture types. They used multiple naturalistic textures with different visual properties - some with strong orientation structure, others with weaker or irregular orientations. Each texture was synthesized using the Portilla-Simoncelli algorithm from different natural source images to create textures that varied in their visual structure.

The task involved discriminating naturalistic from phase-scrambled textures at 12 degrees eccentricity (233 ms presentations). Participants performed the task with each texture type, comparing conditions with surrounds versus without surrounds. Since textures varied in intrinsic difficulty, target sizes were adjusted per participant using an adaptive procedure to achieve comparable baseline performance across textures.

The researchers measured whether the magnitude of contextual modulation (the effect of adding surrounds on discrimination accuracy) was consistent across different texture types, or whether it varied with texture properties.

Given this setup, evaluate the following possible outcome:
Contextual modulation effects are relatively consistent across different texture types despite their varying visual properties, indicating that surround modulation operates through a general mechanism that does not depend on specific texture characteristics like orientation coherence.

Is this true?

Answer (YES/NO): NO